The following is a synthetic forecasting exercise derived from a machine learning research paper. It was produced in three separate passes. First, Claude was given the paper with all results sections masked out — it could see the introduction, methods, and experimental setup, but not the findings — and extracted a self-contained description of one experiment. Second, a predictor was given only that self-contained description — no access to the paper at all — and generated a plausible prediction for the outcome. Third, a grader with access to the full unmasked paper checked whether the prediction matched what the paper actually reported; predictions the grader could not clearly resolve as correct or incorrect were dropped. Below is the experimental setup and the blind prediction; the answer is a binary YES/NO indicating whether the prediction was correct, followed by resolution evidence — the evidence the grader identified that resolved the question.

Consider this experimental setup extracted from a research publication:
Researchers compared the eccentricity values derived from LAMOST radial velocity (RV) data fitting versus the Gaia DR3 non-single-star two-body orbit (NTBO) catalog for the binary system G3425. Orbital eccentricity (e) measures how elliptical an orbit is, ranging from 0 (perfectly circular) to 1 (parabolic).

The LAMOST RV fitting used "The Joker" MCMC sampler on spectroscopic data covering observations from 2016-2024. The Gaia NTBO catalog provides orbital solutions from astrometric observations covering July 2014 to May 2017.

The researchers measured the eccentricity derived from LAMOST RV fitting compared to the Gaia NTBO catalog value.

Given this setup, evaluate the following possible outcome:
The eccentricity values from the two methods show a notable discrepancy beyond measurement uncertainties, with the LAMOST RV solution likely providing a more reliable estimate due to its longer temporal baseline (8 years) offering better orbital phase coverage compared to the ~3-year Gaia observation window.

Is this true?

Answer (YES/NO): NO